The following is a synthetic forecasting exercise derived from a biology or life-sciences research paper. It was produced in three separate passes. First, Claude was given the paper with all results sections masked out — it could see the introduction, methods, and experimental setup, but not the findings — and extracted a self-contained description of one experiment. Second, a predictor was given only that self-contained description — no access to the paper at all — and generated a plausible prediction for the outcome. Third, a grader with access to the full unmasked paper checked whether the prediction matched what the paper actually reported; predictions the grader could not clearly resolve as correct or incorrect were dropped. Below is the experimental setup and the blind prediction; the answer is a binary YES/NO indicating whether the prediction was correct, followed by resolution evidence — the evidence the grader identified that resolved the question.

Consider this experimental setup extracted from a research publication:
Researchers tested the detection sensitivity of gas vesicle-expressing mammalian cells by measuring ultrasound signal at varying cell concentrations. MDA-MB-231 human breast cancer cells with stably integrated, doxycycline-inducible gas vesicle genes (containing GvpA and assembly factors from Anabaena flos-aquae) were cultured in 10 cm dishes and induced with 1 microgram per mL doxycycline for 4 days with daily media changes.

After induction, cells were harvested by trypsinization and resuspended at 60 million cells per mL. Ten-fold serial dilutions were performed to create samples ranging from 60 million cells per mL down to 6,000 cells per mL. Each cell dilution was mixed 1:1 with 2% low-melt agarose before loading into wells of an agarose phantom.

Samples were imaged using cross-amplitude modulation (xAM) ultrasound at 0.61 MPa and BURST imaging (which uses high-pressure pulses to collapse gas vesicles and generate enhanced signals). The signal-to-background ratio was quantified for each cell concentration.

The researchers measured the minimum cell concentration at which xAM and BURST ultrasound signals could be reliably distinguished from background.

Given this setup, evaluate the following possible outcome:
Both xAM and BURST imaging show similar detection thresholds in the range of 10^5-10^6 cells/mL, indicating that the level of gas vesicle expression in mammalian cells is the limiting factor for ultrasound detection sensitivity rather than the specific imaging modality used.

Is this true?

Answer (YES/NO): NO